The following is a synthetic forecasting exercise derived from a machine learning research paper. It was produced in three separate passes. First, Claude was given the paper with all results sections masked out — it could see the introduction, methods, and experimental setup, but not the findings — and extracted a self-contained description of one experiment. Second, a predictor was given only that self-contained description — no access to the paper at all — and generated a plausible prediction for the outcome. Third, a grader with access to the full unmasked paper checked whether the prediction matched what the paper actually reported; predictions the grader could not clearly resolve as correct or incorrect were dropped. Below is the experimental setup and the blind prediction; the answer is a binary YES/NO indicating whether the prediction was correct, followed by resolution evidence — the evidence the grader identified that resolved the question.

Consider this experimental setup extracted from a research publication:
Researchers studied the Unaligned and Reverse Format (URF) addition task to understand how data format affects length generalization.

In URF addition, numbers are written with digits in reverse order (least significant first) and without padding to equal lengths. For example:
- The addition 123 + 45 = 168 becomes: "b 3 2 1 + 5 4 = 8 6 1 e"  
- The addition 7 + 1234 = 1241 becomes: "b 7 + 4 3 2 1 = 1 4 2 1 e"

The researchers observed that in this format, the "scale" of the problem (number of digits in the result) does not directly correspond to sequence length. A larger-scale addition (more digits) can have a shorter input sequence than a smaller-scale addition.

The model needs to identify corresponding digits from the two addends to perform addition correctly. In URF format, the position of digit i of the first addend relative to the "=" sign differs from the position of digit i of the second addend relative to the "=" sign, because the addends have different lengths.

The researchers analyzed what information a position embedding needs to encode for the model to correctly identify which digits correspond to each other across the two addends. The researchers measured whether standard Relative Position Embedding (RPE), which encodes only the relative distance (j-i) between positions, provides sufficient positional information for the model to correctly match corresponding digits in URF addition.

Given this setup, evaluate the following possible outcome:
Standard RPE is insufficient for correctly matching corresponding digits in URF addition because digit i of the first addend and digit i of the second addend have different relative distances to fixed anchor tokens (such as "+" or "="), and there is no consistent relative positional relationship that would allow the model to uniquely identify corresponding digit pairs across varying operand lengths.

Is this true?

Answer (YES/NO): YES